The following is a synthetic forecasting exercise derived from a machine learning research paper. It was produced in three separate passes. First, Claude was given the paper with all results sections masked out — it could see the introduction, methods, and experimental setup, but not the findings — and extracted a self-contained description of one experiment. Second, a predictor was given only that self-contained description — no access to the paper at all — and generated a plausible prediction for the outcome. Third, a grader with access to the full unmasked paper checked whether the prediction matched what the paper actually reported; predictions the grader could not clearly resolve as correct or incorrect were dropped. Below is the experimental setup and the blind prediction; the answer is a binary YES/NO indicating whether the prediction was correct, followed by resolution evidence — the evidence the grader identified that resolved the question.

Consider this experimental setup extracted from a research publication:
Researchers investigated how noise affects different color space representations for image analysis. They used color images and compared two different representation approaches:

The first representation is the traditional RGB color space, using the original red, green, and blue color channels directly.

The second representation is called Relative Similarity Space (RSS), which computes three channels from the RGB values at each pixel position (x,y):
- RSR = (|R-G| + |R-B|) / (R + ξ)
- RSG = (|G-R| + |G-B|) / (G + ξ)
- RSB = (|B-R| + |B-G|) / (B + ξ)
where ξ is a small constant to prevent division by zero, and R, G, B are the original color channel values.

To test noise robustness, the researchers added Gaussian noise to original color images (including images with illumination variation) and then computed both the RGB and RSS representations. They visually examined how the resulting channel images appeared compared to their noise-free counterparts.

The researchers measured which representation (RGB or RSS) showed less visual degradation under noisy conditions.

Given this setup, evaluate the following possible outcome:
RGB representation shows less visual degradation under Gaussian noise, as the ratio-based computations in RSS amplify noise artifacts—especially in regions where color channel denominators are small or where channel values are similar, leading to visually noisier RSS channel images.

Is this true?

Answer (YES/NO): NO